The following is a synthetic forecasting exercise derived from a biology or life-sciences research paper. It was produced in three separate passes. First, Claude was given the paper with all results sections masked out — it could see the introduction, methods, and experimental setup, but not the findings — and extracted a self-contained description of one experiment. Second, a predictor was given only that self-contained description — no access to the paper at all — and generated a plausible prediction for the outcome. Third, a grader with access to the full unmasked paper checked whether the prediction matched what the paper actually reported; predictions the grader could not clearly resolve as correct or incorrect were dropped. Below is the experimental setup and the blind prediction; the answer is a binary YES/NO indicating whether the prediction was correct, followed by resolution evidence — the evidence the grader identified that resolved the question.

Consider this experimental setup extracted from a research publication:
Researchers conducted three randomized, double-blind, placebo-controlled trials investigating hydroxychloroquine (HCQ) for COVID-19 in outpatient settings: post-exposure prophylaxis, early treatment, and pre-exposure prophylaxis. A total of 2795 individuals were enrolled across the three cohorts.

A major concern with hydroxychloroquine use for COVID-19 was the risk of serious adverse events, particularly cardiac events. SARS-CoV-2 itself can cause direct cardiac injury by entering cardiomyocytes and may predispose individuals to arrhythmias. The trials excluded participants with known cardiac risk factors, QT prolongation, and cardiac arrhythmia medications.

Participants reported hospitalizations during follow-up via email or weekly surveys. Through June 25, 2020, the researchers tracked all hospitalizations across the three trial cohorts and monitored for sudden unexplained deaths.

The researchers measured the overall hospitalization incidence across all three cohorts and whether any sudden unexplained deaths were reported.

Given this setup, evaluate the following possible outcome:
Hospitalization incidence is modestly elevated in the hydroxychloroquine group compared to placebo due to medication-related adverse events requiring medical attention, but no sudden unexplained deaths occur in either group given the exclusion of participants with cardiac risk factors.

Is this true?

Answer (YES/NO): NO